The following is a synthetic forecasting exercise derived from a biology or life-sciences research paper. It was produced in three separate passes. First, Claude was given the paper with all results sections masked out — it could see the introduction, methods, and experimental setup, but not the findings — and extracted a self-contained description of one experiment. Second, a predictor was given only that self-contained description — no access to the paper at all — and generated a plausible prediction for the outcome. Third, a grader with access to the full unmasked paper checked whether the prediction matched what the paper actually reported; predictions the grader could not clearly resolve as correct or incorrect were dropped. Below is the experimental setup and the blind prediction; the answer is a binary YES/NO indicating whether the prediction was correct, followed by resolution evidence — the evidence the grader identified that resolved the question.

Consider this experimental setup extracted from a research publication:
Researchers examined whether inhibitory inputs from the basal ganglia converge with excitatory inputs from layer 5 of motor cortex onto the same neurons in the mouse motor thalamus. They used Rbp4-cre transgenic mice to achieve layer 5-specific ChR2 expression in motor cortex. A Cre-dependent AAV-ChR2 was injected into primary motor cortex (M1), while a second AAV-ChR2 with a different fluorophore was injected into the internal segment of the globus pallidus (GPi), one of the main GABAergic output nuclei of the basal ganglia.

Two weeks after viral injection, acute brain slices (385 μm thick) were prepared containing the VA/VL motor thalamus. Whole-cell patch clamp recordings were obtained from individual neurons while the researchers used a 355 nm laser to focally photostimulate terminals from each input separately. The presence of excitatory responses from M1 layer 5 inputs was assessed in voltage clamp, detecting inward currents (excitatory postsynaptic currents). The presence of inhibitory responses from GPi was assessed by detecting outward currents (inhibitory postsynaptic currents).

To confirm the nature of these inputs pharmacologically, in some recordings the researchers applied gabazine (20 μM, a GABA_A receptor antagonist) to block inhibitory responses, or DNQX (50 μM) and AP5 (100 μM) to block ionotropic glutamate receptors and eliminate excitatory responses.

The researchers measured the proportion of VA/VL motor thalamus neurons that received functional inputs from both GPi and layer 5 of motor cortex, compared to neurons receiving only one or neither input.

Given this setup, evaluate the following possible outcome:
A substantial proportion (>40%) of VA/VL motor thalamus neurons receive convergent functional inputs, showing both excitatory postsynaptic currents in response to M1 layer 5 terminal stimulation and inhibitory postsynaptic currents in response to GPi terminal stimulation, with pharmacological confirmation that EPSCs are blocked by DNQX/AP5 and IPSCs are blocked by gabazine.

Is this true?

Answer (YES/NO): NO